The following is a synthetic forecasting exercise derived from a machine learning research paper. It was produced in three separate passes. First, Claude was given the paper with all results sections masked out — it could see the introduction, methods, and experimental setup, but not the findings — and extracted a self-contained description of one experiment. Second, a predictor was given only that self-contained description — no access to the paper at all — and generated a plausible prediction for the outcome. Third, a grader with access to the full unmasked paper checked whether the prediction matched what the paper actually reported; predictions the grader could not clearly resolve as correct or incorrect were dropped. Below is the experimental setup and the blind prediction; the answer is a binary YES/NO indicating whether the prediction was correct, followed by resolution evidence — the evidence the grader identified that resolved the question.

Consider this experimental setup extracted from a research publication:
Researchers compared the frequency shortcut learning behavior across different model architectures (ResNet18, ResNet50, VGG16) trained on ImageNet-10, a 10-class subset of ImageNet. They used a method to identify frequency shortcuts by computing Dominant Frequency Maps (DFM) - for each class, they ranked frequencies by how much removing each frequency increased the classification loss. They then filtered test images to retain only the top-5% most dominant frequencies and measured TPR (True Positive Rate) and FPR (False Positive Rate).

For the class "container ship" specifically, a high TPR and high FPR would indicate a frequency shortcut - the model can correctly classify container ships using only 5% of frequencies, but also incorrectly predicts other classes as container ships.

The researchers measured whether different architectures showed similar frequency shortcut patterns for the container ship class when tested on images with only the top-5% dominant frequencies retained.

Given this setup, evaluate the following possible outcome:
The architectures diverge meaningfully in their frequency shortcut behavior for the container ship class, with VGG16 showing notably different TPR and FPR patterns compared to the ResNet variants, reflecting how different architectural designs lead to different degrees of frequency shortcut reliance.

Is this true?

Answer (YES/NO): NO